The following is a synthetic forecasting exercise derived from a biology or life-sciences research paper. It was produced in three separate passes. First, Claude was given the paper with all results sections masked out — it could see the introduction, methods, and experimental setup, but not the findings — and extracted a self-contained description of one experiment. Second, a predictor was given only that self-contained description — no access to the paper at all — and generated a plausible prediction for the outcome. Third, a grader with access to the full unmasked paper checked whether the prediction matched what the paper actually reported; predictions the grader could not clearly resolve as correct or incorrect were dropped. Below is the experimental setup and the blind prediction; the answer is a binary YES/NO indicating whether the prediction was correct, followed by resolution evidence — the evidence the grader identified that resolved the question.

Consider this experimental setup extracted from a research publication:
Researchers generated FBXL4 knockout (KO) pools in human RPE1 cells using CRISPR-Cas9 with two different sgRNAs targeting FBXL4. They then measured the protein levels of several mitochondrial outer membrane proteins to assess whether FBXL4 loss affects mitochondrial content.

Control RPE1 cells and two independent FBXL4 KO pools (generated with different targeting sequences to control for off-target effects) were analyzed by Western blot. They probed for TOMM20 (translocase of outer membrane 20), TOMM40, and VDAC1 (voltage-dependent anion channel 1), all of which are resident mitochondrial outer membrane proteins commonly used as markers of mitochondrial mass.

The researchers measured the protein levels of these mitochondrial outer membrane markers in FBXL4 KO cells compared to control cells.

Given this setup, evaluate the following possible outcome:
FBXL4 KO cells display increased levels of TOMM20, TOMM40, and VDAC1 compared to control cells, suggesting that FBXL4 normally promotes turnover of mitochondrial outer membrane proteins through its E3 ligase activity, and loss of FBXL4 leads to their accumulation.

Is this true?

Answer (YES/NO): NO